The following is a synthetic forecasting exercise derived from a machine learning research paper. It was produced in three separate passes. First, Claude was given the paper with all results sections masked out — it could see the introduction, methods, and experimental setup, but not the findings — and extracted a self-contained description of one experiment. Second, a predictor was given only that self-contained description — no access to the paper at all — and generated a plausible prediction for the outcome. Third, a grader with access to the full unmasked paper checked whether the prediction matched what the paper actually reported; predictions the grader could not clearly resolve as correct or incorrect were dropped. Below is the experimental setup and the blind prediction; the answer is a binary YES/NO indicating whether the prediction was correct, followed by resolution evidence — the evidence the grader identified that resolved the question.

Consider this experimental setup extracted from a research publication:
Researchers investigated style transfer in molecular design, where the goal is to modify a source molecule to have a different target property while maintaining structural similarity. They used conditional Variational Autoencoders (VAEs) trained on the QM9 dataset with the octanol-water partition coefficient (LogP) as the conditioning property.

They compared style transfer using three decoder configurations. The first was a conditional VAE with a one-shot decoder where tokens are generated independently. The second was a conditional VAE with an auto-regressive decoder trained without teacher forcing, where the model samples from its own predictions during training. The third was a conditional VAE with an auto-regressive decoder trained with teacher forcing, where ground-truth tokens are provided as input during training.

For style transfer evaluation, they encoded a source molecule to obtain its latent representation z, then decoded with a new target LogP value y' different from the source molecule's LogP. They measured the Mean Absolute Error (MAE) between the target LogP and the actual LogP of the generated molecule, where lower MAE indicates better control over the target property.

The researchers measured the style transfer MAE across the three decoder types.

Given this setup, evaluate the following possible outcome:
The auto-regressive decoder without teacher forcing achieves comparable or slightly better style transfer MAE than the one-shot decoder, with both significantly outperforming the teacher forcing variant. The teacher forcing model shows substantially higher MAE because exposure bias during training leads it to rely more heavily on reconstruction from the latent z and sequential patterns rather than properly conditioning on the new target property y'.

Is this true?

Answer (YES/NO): NO